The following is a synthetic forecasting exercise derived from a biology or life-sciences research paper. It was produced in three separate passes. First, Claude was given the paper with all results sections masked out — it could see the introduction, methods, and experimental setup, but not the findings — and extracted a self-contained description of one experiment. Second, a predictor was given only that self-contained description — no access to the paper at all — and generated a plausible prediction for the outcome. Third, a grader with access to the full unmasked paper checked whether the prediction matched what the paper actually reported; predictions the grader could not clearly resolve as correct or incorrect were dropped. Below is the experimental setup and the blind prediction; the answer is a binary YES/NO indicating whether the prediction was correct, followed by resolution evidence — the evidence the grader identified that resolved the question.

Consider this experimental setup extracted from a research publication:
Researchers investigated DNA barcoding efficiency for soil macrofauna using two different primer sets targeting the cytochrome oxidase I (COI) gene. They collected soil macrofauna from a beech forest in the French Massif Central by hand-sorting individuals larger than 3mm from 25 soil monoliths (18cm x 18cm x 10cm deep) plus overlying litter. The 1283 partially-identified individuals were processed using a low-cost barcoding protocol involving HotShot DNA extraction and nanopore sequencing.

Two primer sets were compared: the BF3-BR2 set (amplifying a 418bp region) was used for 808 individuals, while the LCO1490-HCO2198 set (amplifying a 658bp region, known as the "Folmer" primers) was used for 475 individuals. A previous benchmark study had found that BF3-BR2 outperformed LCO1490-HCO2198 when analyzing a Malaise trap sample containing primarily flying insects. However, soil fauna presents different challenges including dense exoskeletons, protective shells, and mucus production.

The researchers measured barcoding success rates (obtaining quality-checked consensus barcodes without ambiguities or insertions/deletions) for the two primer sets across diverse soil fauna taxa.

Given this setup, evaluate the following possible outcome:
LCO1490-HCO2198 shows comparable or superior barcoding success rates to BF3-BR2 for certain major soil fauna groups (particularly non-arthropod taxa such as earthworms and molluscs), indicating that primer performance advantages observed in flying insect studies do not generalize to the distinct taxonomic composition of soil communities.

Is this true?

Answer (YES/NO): NO